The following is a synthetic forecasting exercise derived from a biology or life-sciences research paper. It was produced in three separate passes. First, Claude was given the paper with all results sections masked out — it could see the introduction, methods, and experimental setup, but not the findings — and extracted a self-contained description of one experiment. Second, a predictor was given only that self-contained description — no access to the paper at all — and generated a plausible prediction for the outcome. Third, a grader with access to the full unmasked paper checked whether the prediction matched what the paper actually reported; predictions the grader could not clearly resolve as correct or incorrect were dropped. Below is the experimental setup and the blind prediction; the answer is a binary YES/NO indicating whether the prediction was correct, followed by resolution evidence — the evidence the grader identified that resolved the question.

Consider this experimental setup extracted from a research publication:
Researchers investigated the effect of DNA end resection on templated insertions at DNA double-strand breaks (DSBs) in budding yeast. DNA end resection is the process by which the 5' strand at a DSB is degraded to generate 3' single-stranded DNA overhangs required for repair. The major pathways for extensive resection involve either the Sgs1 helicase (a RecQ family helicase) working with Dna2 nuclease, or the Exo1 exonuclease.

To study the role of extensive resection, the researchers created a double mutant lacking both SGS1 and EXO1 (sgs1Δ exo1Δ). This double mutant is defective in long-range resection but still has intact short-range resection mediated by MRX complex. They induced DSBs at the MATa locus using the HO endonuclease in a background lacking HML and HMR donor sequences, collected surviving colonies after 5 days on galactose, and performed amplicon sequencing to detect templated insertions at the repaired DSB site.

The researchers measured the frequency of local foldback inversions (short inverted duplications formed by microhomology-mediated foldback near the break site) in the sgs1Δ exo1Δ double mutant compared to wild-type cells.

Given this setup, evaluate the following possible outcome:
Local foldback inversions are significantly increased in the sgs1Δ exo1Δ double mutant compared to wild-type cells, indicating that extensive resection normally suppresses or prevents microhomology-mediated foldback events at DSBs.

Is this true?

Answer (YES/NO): YES